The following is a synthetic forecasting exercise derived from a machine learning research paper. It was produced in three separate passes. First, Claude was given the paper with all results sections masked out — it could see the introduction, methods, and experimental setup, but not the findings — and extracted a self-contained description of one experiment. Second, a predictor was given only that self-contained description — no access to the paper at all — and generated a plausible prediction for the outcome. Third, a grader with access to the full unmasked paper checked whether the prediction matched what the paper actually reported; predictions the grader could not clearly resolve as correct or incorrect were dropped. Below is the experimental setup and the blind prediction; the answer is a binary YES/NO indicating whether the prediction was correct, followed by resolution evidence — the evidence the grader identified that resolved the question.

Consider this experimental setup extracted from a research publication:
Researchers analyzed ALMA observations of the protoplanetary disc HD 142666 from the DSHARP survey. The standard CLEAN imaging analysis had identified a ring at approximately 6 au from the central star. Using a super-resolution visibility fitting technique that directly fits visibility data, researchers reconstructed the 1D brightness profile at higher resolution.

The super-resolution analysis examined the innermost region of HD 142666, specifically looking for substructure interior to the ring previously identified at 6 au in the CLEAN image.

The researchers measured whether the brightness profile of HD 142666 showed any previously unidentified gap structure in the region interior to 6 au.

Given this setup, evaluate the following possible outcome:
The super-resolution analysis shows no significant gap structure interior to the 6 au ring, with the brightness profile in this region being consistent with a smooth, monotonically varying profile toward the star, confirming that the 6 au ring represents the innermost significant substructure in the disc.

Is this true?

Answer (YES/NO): NO